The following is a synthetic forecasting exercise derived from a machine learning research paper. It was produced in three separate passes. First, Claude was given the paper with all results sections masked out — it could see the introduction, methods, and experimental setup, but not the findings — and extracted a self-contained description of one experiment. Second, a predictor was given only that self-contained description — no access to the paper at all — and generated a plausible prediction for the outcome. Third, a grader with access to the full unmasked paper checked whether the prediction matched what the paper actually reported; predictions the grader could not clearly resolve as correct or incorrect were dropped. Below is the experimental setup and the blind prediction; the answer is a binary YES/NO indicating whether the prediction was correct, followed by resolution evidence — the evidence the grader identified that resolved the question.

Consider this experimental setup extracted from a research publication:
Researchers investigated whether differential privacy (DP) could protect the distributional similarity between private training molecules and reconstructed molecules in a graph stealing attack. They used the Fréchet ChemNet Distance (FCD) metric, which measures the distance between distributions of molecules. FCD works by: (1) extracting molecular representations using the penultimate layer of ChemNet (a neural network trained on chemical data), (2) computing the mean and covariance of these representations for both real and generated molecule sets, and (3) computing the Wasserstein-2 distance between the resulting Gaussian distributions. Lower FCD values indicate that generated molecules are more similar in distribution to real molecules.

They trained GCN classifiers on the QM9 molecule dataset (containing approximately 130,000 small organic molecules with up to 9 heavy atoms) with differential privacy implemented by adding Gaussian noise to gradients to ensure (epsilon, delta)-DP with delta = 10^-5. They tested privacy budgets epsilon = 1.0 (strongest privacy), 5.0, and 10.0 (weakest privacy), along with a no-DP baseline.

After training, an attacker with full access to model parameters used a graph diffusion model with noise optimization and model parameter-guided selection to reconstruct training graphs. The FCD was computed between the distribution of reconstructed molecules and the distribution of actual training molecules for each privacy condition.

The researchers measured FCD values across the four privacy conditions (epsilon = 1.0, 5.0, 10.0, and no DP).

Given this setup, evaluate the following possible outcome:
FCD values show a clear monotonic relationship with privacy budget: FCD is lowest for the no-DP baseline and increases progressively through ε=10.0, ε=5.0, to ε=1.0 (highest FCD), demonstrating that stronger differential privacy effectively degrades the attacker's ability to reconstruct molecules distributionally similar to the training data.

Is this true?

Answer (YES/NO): NO